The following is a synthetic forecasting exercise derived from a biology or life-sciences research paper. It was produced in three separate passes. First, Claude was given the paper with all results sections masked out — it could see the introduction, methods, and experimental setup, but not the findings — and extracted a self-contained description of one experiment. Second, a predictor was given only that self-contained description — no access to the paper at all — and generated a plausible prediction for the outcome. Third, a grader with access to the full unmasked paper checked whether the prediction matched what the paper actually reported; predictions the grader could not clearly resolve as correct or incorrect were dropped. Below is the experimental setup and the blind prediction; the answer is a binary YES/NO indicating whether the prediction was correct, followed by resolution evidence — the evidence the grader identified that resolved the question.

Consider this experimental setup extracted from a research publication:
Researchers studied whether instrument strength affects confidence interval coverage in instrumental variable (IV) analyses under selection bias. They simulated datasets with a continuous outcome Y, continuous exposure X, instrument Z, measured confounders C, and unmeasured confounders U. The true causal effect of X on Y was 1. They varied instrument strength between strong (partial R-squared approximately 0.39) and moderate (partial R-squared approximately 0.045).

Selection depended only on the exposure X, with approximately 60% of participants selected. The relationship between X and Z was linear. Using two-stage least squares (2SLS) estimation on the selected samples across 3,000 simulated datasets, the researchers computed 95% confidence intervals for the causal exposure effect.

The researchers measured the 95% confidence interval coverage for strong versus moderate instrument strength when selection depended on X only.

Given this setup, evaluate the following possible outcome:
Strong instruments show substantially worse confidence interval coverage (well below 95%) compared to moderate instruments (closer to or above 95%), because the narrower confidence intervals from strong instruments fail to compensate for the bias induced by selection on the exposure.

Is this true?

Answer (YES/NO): NO